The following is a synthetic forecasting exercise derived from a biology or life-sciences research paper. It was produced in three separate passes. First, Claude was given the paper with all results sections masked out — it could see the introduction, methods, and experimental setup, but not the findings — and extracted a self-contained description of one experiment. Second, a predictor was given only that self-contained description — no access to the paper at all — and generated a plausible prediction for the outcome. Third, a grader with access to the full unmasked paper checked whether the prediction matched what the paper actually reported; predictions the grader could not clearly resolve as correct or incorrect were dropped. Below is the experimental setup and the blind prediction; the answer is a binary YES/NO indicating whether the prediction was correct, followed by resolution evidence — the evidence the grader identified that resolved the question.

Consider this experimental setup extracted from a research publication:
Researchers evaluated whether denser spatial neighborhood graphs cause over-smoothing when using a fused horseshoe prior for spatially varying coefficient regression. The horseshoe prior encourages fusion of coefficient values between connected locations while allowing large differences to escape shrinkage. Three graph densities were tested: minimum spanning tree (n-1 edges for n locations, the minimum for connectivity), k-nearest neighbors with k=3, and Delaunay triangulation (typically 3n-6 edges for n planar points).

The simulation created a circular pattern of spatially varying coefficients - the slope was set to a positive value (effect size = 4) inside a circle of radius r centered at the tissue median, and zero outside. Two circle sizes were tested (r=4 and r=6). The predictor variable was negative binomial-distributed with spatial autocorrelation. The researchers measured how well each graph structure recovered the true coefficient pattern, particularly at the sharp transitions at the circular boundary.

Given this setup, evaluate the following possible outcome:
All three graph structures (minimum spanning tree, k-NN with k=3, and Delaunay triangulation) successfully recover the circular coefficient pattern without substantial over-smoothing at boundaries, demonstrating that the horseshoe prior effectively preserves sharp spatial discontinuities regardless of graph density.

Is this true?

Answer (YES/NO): NO